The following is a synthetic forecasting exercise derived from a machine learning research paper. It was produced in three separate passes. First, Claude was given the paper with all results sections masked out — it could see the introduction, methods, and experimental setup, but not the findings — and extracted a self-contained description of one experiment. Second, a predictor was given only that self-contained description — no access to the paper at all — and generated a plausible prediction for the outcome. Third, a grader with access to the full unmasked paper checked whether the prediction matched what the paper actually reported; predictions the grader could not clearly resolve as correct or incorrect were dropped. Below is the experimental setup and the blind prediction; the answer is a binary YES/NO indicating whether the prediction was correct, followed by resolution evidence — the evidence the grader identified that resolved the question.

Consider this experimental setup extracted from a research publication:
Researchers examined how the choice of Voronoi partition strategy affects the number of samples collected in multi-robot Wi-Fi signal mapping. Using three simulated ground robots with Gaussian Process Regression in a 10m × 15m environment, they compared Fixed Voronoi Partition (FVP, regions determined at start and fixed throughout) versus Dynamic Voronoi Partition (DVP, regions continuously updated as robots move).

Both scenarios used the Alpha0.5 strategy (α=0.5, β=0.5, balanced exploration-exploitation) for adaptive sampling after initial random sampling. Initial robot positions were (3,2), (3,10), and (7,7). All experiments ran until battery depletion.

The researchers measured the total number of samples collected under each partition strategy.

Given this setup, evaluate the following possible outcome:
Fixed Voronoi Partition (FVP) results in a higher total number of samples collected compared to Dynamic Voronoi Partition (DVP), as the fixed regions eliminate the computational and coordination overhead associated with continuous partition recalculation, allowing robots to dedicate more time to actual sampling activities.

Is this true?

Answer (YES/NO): NO